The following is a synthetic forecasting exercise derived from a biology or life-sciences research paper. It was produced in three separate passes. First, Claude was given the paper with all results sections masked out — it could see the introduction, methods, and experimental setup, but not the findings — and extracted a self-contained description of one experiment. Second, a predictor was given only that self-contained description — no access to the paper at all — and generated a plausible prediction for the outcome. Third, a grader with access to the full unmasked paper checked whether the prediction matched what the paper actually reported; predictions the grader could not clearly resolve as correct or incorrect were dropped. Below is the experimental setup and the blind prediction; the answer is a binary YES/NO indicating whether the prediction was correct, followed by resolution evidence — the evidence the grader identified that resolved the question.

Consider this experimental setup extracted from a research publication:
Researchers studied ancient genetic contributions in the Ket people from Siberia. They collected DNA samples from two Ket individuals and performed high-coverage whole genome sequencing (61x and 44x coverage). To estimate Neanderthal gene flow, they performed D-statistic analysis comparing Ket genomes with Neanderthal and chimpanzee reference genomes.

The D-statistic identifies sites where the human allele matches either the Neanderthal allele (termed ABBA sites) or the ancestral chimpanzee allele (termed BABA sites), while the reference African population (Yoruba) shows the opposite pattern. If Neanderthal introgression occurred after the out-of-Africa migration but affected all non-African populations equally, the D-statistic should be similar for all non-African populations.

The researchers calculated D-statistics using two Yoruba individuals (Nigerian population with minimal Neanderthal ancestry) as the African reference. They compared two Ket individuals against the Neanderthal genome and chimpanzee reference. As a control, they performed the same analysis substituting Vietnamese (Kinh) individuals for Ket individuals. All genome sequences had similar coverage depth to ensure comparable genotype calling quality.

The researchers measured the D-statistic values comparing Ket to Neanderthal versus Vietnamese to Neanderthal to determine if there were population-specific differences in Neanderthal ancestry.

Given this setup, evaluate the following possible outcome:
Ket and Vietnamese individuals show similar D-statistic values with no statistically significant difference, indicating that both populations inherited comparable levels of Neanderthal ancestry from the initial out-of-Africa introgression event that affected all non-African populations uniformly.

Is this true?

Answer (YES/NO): YES